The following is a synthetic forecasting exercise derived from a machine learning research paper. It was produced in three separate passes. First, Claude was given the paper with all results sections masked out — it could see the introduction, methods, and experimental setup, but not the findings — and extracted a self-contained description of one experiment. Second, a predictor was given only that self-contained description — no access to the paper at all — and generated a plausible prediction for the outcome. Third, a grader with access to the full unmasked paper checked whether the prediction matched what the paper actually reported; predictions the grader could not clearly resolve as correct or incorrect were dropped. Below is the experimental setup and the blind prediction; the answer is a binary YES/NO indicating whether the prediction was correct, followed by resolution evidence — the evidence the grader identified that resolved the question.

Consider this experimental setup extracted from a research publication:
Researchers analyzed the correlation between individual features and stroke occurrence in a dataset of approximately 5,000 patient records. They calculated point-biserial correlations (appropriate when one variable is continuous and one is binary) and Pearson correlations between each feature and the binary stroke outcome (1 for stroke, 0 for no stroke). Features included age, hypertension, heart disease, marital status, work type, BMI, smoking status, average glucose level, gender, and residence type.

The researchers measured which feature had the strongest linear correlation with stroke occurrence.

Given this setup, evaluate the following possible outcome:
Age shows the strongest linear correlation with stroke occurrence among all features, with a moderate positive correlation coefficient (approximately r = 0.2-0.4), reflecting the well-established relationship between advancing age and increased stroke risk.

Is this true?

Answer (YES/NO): YES